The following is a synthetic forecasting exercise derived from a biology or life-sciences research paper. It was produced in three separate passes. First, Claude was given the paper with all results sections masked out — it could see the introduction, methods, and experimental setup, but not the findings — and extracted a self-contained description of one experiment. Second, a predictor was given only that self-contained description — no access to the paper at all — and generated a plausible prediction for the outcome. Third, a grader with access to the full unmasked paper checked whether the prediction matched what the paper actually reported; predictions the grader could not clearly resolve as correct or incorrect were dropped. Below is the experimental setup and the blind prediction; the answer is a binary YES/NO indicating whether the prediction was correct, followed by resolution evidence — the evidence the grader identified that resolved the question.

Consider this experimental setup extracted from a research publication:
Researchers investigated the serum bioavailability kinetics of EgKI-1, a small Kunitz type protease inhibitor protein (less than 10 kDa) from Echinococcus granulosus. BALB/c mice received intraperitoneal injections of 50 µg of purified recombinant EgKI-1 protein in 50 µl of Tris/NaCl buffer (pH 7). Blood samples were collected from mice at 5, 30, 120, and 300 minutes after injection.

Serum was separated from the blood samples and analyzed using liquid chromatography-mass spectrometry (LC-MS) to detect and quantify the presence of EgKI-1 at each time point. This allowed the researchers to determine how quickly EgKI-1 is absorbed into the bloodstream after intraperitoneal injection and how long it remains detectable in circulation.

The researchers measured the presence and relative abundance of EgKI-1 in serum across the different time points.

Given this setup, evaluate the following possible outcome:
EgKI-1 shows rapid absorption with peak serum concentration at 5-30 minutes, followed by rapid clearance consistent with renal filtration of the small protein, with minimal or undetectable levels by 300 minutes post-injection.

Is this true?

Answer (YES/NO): YES